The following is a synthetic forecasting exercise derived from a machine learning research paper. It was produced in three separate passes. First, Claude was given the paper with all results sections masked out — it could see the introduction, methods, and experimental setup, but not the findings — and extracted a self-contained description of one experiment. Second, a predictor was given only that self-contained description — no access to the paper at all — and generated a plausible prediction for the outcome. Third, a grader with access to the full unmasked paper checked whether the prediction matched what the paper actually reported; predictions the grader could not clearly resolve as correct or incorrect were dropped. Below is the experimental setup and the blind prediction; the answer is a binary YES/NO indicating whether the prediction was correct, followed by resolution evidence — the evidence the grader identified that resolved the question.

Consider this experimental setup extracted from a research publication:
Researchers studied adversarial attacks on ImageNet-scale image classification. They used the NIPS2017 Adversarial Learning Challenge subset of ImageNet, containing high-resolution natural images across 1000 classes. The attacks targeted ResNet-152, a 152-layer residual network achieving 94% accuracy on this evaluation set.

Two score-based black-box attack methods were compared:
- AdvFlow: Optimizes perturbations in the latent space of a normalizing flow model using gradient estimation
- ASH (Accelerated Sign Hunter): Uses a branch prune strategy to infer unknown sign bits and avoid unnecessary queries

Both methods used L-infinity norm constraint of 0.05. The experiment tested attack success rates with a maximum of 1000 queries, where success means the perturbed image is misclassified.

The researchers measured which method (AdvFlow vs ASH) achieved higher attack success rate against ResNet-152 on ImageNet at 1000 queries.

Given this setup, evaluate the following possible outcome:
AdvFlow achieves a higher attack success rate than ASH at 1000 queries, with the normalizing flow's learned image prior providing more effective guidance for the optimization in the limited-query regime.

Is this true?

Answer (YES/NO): NO